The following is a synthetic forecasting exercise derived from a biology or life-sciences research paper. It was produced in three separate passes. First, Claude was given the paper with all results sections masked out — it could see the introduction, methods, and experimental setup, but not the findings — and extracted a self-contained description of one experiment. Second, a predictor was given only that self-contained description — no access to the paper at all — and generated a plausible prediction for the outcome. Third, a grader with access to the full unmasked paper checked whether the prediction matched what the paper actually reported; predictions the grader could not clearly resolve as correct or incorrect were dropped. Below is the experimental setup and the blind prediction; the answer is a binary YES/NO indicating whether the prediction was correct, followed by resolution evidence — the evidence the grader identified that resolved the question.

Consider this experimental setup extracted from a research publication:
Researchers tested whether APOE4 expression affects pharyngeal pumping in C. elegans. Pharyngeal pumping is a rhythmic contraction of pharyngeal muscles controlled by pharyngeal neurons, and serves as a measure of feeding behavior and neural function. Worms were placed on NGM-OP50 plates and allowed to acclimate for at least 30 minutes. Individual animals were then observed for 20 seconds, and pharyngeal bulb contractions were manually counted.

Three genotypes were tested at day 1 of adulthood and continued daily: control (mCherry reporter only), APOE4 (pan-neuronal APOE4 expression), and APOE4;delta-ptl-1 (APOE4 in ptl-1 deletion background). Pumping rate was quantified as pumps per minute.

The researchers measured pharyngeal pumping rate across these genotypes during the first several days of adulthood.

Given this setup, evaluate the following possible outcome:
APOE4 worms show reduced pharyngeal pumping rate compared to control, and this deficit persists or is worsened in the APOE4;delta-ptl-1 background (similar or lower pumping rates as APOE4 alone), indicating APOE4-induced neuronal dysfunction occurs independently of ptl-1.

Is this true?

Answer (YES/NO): NO